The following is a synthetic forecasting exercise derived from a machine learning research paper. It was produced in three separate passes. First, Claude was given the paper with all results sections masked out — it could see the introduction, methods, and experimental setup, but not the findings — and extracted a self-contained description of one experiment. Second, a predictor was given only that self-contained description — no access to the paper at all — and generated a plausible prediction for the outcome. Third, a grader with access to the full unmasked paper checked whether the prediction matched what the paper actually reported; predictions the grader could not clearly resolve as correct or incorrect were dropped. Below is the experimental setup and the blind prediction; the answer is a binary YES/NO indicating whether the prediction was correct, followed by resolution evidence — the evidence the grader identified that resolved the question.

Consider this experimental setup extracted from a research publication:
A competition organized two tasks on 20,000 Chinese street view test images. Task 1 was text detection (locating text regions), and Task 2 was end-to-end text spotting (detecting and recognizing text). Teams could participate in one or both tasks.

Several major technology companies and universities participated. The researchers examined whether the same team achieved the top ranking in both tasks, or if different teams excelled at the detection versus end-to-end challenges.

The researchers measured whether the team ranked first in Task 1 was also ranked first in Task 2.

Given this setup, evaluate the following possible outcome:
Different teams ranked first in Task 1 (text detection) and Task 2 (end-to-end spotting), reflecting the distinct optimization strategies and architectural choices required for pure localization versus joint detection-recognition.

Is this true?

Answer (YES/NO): NO